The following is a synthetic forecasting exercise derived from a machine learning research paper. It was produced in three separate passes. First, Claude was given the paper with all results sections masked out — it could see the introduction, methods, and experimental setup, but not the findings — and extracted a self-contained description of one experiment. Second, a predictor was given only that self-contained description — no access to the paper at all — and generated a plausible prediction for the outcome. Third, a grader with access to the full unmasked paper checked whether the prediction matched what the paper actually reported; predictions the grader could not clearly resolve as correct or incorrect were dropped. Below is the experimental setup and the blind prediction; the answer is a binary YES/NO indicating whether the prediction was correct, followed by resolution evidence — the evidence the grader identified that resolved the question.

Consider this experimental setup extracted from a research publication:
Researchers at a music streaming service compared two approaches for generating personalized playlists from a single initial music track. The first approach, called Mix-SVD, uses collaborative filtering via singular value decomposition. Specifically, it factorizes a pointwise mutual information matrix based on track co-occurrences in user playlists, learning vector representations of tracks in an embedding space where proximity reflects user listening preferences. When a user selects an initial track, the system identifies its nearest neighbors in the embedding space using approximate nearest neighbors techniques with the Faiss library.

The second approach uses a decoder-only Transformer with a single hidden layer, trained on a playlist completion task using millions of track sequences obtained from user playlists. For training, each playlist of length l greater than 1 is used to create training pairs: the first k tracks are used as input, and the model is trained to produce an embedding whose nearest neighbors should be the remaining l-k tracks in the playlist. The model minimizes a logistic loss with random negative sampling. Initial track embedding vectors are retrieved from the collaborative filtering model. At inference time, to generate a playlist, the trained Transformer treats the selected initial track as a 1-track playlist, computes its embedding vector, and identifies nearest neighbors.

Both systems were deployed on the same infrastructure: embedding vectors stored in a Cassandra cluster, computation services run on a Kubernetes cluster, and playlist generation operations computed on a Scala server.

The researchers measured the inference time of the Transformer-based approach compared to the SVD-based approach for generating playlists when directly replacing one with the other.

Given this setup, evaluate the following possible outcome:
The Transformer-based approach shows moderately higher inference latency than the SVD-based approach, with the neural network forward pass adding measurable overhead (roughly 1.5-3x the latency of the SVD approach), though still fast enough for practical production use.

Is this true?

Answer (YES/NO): NO